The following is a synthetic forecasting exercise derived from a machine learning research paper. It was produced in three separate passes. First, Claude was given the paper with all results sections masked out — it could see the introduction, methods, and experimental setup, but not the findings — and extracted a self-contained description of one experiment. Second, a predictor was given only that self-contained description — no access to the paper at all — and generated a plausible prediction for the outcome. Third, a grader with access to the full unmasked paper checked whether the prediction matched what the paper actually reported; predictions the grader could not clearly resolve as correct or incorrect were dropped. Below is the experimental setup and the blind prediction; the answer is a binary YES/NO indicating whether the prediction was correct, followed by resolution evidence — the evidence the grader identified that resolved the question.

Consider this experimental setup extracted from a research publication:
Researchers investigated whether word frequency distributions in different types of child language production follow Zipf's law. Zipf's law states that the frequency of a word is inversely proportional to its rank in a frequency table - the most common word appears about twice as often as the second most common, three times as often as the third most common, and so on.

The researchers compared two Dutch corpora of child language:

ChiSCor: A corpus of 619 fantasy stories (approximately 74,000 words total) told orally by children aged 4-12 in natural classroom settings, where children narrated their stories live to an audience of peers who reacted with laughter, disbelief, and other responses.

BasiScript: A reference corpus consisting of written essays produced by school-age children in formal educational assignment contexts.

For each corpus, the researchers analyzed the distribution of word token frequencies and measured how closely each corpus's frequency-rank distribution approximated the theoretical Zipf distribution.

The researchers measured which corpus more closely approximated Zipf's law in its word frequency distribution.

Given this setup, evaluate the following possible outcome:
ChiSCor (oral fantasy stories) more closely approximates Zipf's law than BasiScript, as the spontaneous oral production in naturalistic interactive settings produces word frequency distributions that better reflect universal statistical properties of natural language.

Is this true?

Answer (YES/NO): YES